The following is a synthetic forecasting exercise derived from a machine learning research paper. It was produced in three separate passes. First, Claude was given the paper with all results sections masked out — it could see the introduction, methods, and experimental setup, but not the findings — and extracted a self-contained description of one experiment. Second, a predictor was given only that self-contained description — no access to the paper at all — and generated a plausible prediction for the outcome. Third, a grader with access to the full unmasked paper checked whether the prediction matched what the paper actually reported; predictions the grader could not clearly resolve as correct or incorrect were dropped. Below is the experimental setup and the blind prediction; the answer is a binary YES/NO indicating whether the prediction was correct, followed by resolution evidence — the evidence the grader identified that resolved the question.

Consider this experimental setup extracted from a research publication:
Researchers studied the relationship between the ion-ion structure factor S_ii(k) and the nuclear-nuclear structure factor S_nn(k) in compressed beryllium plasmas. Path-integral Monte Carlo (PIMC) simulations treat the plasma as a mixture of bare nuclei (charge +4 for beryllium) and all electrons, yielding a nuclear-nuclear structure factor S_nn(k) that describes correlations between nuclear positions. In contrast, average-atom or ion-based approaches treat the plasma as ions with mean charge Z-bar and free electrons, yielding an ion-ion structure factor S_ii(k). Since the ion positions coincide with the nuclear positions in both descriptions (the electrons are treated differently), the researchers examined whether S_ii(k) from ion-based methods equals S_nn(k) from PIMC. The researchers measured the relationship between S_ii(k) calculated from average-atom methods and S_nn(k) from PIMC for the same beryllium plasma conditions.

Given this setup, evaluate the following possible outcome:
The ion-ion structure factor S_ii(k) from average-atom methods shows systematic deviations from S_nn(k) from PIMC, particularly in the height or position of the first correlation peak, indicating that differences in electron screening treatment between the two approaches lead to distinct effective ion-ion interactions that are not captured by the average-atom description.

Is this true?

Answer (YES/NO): NO